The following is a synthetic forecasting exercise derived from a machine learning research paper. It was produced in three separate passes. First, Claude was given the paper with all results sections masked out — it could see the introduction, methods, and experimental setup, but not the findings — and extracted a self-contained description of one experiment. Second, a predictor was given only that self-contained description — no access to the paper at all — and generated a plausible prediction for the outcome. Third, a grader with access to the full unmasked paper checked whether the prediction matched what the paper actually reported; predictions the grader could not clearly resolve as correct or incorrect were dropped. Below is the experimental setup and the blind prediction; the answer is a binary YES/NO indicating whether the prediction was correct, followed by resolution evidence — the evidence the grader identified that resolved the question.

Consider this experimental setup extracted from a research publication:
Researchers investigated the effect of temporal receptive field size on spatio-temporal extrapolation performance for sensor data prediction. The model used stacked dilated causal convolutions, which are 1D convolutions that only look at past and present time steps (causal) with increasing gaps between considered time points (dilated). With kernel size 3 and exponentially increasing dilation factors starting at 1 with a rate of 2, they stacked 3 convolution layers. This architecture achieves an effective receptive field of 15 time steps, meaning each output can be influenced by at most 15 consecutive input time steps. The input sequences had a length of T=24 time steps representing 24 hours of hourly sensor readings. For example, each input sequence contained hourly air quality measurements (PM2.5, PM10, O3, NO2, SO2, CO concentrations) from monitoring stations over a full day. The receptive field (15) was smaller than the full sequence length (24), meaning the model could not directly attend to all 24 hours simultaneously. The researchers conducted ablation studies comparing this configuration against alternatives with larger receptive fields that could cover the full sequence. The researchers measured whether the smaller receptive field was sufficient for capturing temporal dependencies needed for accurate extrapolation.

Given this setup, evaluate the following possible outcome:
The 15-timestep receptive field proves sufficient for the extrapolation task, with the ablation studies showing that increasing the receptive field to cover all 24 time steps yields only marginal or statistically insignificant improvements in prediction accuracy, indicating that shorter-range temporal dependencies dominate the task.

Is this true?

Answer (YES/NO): YES